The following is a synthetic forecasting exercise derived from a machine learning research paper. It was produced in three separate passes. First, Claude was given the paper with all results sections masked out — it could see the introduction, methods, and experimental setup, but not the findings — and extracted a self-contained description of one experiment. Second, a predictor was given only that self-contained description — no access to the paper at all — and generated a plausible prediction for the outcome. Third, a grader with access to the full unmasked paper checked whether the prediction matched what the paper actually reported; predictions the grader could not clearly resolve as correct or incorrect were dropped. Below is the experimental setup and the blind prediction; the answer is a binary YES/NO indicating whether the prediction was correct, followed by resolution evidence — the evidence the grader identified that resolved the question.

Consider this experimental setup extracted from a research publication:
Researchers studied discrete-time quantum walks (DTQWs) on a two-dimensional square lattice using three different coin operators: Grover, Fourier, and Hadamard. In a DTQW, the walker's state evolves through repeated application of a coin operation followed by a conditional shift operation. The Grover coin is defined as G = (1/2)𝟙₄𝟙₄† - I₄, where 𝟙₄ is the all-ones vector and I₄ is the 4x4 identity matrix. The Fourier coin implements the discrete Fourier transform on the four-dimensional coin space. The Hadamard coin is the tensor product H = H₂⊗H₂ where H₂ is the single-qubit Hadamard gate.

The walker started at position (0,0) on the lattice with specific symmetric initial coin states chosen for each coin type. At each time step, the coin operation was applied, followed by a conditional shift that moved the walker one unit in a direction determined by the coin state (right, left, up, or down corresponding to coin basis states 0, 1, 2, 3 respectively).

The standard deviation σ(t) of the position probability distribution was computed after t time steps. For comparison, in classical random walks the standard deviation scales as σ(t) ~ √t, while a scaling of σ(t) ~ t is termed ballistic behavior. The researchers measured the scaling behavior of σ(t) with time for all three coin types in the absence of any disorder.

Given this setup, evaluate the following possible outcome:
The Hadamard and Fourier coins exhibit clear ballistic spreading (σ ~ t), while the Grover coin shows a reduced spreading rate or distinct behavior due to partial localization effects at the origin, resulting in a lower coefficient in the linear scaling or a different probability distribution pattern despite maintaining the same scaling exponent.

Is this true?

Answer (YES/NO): NO